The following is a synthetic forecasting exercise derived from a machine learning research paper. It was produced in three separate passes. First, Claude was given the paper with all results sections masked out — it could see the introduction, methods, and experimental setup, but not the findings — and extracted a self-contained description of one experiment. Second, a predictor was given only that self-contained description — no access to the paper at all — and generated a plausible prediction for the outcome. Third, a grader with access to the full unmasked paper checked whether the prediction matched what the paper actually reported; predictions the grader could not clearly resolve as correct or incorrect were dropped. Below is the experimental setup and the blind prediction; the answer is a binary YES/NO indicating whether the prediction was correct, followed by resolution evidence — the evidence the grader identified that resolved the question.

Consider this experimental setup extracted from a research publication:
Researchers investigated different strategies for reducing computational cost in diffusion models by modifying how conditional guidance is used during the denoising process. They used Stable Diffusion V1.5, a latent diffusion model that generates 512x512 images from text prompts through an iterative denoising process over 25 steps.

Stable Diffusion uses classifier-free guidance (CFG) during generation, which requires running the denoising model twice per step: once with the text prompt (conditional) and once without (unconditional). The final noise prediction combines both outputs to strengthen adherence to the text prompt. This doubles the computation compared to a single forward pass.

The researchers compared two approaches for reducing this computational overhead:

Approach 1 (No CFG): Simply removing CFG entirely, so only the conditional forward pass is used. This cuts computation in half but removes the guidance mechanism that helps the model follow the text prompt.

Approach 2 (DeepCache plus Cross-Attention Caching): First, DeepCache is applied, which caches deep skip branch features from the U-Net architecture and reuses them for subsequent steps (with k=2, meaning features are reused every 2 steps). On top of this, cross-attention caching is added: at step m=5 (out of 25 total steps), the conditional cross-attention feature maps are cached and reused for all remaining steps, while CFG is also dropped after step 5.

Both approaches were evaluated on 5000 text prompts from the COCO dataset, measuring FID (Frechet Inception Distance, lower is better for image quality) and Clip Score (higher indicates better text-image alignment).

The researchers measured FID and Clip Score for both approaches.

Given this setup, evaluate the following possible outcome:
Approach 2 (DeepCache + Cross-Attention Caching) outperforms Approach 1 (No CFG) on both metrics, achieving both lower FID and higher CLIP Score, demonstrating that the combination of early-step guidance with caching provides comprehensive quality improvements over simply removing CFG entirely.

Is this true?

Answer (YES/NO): YES